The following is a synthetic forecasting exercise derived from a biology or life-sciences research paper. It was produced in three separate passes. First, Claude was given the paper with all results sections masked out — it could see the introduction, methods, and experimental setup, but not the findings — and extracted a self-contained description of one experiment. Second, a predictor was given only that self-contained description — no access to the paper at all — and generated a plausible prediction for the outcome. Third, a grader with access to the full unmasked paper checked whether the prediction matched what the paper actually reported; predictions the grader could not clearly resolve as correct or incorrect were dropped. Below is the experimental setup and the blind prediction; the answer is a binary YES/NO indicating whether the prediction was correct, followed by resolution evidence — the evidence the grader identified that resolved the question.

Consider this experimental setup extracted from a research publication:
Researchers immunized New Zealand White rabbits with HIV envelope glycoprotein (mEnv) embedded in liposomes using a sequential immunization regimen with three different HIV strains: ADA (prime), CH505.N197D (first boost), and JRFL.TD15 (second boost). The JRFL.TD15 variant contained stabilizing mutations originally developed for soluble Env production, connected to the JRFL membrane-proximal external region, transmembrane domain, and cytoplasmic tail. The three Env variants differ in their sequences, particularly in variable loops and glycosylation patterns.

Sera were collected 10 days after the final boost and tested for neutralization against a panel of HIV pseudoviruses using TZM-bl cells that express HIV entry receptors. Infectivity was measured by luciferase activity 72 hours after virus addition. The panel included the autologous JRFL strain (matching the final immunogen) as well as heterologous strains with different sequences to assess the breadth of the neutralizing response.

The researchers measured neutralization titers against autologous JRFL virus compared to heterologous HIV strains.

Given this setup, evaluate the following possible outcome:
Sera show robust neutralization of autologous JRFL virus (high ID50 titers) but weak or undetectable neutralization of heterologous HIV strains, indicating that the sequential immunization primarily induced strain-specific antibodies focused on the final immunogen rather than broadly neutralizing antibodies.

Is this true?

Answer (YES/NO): YES